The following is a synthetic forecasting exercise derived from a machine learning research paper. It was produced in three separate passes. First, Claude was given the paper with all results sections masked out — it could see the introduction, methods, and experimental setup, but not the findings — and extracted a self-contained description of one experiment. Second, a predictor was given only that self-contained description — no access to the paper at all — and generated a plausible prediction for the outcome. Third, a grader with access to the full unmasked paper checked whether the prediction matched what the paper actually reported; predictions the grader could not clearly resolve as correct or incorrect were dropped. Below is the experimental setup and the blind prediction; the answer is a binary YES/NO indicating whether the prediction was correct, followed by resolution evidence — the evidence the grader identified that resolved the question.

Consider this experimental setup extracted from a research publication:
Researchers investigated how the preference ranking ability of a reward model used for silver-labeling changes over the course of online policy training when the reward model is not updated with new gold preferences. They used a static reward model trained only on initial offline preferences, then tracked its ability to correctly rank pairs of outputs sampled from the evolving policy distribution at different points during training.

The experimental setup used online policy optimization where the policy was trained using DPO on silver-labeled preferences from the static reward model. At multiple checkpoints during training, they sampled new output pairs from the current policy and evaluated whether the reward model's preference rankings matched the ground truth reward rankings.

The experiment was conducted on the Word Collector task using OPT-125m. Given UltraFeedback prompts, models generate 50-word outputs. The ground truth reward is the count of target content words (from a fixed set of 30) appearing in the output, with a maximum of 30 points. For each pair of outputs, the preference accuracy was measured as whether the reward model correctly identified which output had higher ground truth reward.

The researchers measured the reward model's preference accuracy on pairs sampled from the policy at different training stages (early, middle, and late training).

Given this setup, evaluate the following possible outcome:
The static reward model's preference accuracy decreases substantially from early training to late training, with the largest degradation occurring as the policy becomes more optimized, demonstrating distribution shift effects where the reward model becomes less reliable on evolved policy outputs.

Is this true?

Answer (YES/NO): YES